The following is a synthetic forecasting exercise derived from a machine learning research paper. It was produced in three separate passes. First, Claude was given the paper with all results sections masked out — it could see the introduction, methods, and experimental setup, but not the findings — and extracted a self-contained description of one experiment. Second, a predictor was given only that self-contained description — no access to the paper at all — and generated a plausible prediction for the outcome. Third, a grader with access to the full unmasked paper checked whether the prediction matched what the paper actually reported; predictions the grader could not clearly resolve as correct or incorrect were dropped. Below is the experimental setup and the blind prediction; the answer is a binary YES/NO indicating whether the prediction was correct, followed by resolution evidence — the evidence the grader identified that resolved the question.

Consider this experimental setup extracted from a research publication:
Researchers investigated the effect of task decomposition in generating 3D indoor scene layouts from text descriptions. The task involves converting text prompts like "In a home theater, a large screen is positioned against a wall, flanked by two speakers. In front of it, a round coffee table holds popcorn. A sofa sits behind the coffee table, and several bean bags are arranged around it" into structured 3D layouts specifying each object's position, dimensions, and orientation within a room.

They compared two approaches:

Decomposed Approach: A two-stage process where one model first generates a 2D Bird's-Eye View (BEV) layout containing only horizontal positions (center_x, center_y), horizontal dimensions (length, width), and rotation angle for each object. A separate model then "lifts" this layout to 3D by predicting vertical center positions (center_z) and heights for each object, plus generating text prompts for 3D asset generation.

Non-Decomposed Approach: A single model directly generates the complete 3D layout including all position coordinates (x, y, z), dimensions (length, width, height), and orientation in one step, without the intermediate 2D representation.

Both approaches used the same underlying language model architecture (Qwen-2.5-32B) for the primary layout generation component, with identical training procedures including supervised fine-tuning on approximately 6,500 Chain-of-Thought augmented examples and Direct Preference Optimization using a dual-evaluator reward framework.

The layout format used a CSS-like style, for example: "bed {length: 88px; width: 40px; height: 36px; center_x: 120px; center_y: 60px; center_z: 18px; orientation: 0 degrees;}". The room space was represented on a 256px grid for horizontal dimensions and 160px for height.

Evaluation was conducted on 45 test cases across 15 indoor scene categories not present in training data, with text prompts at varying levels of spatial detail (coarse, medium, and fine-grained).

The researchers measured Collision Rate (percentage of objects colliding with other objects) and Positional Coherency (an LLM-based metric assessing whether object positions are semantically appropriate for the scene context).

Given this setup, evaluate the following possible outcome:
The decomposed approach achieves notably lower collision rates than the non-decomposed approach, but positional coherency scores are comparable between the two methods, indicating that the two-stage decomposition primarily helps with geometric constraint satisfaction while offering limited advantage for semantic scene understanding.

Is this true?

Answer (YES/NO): NO